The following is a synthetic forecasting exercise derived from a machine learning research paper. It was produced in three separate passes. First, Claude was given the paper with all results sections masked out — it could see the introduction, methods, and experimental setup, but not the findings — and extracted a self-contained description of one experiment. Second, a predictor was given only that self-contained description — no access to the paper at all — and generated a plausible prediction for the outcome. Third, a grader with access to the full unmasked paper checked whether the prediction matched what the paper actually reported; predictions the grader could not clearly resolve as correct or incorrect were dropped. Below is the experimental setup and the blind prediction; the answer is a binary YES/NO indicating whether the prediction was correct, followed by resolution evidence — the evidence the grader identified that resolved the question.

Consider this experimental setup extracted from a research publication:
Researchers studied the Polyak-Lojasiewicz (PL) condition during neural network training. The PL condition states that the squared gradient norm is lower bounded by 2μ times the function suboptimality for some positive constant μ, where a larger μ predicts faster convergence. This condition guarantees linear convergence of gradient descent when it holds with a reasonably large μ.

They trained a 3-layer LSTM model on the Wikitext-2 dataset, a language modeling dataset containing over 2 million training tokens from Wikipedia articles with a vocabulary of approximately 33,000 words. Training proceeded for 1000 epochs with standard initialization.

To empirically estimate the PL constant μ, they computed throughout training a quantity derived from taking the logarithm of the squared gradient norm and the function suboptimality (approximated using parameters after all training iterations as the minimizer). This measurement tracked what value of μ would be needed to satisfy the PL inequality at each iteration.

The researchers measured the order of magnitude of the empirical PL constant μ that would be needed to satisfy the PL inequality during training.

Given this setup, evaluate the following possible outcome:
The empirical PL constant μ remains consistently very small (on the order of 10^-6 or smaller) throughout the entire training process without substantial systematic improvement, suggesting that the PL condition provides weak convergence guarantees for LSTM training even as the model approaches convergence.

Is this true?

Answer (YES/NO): YES